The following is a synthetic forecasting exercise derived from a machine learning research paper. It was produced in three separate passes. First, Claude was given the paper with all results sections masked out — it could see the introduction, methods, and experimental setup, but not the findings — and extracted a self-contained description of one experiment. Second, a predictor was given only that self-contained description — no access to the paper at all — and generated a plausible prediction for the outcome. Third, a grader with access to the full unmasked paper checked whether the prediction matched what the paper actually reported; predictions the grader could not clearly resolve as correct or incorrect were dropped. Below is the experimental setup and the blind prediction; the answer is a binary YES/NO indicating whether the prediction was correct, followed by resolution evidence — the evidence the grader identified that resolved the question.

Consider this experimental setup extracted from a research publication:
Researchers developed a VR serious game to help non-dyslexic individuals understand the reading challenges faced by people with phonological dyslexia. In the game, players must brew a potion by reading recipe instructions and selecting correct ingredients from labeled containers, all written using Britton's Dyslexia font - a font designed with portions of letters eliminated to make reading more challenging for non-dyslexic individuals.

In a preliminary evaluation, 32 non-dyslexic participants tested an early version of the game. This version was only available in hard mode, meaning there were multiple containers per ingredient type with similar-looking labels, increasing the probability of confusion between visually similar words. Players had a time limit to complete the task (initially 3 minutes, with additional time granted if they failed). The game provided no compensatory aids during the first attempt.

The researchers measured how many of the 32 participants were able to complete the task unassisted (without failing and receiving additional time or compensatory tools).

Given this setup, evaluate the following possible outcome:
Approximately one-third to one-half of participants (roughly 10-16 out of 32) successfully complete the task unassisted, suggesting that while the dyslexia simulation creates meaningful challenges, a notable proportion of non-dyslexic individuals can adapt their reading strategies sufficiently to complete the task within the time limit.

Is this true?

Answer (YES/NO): YES